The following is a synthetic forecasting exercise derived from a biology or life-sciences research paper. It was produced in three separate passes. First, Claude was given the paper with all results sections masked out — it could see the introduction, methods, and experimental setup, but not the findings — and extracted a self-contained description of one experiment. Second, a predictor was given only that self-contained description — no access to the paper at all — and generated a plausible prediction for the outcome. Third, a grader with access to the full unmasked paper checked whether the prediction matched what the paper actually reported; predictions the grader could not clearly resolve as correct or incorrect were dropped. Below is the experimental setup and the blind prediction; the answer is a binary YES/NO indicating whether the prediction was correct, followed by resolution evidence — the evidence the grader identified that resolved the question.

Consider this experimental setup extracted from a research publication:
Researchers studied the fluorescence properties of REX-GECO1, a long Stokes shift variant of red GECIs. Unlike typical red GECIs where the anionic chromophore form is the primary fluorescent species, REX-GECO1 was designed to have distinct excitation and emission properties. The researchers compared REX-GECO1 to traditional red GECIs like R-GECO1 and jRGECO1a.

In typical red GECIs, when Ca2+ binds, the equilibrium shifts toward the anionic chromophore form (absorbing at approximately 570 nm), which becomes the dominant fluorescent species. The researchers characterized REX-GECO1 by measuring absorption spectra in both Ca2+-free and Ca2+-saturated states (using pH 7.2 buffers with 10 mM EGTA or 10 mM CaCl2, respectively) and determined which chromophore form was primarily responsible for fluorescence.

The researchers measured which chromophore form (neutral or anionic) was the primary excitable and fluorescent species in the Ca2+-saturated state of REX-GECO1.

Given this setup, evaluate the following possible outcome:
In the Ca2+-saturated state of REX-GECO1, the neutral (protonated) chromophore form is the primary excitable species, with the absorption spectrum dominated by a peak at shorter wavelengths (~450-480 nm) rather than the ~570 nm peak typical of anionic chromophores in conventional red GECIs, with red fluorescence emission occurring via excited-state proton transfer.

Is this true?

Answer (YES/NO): NO